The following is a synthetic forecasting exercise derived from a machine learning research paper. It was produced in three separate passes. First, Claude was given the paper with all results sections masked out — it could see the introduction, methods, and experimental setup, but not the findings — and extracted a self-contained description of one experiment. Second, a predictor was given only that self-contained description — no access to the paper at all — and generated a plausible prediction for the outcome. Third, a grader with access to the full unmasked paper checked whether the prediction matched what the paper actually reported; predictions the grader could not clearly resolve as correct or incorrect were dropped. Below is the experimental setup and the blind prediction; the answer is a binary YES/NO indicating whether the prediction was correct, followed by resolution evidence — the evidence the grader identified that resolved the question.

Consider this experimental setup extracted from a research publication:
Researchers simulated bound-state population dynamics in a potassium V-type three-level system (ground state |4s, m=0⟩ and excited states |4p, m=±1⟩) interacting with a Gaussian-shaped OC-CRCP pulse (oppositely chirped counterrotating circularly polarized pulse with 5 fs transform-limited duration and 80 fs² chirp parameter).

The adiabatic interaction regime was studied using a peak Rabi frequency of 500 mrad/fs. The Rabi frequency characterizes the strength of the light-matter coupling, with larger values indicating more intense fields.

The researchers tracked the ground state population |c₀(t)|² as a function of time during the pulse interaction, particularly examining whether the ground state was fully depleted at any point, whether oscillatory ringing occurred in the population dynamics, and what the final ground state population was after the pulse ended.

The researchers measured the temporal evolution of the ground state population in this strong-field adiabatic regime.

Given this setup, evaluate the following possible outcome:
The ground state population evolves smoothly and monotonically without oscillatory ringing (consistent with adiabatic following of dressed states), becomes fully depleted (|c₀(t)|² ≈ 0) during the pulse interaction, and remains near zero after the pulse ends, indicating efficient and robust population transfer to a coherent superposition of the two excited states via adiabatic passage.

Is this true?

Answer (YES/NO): NO